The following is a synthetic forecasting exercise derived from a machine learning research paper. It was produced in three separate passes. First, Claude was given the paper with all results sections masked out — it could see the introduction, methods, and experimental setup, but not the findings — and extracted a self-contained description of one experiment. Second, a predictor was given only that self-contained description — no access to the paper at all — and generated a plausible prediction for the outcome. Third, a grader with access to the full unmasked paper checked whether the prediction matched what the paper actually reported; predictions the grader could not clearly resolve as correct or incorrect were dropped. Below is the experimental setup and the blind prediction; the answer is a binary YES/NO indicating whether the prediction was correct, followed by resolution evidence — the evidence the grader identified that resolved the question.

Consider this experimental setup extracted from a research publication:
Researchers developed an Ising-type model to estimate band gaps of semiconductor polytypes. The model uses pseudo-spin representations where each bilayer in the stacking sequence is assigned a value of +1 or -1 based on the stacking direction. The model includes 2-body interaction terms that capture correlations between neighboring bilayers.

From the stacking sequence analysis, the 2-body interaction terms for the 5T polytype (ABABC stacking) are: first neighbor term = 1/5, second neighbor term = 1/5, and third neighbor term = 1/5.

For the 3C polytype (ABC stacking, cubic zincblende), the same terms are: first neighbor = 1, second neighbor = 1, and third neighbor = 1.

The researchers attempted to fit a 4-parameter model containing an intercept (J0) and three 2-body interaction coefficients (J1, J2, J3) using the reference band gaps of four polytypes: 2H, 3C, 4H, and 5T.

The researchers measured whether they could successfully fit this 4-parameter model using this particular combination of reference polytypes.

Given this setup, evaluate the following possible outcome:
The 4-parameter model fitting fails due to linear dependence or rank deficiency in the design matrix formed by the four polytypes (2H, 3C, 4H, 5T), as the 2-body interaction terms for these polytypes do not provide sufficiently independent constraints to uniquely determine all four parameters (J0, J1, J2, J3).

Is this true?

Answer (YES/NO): YES